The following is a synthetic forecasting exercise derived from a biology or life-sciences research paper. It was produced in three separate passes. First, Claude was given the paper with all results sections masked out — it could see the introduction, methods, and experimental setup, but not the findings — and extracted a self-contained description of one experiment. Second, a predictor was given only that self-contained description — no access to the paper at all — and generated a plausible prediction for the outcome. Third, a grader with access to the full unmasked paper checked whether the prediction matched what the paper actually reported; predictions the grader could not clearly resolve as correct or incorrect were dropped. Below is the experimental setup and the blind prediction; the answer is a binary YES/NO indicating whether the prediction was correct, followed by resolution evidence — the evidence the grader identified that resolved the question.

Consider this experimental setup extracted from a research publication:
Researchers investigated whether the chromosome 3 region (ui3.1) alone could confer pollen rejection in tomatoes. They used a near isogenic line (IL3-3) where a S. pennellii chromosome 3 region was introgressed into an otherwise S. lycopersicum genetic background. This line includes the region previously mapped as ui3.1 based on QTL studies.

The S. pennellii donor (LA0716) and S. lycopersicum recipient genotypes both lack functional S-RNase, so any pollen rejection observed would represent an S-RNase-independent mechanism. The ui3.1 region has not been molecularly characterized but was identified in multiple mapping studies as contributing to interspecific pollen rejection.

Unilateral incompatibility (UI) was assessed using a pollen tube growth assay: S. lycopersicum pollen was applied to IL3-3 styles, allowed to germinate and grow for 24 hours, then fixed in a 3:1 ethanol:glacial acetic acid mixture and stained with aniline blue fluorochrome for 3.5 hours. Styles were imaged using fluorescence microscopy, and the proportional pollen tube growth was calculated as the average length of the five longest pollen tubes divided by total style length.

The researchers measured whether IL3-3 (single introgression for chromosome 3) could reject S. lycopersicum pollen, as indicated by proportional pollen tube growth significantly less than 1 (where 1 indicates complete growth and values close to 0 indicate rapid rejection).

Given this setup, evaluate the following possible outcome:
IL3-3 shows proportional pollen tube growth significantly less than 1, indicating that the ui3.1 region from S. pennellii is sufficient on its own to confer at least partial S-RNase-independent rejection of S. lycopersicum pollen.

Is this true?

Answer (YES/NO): NO